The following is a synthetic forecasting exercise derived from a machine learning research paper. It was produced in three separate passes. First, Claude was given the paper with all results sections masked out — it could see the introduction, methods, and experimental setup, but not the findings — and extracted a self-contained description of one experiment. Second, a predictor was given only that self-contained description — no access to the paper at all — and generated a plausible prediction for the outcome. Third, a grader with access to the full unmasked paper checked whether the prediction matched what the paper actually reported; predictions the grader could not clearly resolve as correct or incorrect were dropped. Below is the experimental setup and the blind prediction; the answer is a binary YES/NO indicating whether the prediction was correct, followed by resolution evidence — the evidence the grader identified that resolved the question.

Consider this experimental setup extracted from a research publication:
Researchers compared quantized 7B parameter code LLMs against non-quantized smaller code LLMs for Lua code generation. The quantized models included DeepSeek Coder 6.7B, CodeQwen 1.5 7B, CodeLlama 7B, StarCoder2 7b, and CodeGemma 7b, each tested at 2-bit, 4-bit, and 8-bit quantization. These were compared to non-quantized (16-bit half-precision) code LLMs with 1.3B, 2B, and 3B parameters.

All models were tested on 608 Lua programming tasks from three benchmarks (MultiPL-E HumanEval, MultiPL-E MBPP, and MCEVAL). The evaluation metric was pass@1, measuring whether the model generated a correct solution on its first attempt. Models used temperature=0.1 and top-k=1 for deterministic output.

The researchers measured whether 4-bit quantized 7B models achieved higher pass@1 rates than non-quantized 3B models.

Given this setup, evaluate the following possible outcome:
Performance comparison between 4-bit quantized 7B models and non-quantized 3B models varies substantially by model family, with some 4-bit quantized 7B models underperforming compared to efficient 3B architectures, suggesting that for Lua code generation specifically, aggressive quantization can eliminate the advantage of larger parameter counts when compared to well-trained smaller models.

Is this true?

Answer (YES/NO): NO